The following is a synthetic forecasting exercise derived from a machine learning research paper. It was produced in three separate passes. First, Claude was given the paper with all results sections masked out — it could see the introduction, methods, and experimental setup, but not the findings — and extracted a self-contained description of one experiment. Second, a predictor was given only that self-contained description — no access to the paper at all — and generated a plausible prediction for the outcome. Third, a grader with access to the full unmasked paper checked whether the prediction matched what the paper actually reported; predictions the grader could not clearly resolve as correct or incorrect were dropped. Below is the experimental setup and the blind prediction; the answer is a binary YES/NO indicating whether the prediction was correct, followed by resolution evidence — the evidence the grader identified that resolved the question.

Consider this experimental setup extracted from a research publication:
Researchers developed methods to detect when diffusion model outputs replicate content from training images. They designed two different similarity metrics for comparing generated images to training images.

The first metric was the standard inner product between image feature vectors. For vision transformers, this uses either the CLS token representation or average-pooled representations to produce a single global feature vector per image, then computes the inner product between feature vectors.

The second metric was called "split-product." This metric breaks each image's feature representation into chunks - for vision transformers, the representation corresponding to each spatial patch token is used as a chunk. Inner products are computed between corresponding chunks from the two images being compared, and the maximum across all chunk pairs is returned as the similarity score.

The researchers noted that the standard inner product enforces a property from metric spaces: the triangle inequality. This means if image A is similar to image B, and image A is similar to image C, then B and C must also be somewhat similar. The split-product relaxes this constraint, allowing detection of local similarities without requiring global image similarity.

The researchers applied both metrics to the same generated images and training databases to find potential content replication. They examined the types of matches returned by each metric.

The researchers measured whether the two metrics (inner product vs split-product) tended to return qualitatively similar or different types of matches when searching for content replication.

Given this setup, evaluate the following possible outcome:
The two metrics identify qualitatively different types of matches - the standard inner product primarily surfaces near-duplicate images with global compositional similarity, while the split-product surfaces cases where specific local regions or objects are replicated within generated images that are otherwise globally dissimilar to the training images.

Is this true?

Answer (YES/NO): NO